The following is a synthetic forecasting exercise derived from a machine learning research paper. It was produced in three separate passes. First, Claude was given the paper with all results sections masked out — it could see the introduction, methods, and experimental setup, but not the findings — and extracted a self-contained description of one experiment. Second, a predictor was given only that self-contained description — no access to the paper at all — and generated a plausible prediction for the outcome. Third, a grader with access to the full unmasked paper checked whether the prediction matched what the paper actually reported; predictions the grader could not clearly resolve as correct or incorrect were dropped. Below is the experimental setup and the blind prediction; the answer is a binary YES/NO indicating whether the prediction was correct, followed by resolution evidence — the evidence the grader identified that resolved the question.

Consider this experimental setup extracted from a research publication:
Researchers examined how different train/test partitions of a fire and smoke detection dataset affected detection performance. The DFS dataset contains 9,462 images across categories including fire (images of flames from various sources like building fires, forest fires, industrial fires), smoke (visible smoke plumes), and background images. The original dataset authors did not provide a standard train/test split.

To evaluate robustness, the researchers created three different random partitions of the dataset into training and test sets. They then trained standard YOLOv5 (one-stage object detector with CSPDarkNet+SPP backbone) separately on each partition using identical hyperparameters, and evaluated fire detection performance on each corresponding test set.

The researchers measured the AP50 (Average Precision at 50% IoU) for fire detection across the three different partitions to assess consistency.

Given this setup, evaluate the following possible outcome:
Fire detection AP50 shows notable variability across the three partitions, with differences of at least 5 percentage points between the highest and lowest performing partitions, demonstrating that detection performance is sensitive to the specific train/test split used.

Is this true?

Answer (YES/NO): NO